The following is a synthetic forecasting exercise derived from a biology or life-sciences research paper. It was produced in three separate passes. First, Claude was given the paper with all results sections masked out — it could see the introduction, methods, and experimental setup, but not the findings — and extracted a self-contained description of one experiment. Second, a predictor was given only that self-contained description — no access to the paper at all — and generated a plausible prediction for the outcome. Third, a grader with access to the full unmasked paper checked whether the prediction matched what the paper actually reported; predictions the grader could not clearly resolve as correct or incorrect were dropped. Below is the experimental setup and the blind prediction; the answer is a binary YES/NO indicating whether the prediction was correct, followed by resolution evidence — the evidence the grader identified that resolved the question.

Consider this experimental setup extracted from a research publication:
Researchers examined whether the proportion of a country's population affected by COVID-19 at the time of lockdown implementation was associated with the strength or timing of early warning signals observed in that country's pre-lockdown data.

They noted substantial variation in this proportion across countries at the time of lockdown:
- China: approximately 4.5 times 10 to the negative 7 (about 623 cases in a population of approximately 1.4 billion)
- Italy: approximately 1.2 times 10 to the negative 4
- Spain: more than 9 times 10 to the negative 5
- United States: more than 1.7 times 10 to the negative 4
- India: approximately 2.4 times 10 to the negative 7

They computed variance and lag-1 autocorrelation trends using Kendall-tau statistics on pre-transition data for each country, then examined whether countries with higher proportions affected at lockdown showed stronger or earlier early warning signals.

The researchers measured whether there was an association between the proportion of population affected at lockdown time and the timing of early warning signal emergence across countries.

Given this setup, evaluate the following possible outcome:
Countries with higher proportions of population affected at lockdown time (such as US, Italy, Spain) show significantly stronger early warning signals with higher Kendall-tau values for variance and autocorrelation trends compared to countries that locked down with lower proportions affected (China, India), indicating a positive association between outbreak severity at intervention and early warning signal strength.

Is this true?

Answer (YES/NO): NO